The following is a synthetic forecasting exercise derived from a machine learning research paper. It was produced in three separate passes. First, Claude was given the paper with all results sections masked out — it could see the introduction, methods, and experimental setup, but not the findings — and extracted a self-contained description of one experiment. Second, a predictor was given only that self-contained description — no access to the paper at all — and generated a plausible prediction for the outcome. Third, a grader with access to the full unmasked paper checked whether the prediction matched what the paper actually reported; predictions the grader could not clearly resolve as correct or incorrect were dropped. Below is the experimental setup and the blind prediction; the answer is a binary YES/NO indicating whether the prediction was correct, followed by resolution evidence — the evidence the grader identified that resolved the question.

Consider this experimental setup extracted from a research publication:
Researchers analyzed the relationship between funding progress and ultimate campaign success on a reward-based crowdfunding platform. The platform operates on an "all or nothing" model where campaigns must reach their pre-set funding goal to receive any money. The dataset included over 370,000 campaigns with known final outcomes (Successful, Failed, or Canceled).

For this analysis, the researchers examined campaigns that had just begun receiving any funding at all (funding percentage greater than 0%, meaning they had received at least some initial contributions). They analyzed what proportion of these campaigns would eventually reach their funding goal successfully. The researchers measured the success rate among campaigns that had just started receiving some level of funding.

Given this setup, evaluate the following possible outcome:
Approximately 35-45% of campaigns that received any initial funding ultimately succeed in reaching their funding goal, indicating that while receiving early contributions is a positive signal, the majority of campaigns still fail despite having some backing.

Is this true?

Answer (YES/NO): NO